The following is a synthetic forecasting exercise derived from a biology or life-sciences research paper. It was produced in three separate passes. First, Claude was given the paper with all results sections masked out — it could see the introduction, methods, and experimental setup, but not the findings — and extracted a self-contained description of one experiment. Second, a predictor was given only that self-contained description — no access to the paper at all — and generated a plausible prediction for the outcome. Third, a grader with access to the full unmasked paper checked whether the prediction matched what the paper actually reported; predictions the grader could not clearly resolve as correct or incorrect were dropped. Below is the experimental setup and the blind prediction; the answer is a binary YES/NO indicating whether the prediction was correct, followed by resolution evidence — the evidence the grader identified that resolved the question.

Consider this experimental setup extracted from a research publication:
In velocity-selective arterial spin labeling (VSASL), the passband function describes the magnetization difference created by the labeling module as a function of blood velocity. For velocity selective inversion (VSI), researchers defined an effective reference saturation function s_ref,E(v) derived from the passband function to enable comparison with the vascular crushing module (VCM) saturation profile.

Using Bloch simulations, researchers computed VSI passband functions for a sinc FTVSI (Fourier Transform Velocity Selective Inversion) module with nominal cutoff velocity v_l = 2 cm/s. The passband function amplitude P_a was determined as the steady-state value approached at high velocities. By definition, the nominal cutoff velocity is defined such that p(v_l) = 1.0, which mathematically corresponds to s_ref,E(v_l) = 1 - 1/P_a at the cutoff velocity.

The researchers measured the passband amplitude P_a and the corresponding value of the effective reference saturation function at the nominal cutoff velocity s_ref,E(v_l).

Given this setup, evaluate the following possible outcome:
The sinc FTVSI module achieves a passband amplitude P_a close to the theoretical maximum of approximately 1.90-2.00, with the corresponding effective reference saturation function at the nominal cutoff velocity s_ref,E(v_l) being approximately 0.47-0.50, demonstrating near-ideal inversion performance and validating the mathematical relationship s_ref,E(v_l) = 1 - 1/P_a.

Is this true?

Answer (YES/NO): NO